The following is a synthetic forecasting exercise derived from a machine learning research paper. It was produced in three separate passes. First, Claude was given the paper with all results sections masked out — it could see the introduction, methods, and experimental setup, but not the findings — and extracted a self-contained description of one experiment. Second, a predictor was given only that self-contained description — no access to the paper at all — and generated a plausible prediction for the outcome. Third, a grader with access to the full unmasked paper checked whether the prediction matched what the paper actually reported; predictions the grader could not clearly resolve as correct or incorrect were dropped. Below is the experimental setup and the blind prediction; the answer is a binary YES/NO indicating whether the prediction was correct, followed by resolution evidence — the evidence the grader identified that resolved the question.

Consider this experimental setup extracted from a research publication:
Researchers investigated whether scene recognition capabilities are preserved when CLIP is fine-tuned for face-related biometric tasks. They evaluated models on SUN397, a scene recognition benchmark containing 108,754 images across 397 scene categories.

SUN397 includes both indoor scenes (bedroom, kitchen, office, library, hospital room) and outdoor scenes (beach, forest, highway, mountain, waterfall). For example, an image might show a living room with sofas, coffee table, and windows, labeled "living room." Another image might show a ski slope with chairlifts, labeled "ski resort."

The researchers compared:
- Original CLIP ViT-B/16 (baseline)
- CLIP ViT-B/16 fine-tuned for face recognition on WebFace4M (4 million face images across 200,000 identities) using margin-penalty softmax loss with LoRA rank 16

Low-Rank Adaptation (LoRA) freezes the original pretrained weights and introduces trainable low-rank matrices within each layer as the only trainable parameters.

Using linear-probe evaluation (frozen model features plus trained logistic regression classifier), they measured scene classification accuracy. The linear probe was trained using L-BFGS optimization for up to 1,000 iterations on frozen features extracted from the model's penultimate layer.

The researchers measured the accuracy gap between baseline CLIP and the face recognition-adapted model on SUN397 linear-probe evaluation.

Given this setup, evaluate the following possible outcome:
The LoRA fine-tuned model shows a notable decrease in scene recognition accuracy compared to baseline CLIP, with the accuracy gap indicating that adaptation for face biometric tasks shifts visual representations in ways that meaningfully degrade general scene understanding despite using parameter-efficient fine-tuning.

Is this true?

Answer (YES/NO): YES